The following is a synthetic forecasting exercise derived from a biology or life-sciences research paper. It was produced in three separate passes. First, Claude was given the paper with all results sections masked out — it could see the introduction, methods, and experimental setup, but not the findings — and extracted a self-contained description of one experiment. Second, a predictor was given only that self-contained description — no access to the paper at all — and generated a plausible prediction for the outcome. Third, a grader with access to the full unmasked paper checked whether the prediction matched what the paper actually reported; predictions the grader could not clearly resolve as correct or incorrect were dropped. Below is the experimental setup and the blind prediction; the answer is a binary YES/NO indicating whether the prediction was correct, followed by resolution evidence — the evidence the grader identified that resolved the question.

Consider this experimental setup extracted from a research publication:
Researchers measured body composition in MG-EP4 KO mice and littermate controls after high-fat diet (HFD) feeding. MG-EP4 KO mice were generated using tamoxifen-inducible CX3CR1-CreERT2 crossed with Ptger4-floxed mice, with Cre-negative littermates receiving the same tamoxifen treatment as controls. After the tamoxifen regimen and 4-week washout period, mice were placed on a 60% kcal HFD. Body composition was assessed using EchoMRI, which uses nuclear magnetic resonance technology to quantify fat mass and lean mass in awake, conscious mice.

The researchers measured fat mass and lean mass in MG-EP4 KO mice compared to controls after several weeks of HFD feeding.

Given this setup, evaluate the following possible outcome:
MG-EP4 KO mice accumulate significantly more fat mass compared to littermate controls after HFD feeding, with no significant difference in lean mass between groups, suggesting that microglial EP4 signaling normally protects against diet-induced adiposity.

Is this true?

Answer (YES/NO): NO